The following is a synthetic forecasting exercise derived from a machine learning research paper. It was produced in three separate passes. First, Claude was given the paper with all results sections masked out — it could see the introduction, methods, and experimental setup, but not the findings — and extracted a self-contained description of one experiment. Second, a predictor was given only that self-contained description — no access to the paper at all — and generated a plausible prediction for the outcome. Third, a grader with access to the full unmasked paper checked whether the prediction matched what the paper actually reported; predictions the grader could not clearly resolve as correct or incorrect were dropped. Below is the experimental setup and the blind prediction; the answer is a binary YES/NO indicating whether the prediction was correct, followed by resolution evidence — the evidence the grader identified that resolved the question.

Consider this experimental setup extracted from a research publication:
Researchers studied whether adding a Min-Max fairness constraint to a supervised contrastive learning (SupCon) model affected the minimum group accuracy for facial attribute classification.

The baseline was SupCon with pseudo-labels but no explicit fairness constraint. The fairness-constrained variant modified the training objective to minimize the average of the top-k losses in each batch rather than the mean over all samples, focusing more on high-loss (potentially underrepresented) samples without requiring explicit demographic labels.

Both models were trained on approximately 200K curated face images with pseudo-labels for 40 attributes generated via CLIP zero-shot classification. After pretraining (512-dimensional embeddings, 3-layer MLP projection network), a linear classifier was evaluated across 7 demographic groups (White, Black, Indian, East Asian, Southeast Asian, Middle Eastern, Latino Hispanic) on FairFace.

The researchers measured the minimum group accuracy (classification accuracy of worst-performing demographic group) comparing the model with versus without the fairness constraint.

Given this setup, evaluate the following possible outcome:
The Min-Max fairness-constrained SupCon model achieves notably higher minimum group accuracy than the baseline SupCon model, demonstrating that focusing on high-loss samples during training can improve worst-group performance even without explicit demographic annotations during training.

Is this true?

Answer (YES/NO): NO